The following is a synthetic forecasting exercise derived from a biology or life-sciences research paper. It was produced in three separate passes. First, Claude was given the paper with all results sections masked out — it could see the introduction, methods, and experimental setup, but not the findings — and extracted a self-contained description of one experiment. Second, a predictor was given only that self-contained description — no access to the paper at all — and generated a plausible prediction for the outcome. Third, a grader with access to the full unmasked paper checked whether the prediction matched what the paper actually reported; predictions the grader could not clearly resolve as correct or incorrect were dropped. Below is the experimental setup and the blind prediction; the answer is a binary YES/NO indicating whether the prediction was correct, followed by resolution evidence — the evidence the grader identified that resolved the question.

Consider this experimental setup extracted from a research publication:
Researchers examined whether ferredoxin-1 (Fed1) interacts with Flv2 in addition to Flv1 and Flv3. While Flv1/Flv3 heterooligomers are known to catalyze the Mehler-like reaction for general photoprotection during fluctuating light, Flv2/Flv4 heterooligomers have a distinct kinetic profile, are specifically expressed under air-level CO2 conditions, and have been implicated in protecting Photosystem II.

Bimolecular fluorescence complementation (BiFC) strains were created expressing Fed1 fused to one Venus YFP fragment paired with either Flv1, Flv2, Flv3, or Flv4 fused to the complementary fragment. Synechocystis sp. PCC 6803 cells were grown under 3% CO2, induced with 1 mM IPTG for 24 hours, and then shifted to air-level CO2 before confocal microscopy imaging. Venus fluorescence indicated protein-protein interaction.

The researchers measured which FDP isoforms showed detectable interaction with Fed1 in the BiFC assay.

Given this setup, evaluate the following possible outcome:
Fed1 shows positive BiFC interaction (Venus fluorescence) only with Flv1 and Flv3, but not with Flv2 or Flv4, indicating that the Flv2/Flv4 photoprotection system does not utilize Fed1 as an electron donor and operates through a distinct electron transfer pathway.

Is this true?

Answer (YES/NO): NO